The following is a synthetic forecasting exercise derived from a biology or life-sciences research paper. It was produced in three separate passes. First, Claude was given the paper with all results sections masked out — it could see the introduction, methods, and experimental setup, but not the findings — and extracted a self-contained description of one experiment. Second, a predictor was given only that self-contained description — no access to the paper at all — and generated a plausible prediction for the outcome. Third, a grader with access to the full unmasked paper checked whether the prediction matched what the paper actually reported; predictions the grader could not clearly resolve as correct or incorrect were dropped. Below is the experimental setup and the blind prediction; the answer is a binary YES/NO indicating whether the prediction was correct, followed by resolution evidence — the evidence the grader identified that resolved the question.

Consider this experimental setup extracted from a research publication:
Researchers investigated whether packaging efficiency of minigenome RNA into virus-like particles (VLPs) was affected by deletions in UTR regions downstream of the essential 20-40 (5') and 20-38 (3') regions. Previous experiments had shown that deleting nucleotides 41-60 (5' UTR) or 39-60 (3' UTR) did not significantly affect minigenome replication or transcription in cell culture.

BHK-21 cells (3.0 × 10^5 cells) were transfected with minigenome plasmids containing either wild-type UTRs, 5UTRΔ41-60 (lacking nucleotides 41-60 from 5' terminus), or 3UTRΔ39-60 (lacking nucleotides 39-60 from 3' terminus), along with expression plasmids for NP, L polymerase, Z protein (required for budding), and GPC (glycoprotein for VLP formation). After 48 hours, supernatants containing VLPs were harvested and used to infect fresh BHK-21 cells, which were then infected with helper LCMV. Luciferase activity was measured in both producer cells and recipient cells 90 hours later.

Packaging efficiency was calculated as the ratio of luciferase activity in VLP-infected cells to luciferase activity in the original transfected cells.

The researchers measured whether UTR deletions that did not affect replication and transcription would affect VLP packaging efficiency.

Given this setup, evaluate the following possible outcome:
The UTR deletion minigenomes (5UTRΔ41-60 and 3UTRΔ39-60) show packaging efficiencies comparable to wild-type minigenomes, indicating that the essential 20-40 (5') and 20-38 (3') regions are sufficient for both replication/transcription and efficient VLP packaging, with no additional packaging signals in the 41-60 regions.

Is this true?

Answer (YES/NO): YES